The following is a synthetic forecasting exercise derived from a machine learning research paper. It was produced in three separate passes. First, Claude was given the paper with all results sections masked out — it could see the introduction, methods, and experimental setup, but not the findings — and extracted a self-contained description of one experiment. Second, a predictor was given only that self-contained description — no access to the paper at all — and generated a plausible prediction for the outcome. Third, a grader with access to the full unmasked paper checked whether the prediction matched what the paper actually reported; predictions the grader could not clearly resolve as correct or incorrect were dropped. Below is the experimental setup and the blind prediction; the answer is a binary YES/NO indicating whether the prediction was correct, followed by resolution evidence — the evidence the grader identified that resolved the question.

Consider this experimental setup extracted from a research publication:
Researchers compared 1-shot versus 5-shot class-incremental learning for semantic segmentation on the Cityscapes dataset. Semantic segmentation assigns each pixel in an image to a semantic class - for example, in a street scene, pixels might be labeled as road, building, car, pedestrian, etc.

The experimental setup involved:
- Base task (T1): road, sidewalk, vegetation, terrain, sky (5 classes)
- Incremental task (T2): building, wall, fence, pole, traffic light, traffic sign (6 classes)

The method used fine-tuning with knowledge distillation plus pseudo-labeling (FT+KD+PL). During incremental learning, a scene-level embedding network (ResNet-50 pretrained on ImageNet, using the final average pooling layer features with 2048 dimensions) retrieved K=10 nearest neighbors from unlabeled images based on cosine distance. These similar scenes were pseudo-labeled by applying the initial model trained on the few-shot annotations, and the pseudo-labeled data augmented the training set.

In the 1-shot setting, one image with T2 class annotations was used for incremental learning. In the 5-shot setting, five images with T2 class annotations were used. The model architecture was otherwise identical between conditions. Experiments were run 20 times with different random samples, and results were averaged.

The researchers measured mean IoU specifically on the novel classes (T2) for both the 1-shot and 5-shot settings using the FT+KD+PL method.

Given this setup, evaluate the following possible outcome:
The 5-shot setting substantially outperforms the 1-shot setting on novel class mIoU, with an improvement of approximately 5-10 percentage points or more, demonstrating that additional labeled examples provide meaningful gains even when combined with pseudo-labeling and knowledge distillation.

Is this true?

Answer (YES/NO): YES